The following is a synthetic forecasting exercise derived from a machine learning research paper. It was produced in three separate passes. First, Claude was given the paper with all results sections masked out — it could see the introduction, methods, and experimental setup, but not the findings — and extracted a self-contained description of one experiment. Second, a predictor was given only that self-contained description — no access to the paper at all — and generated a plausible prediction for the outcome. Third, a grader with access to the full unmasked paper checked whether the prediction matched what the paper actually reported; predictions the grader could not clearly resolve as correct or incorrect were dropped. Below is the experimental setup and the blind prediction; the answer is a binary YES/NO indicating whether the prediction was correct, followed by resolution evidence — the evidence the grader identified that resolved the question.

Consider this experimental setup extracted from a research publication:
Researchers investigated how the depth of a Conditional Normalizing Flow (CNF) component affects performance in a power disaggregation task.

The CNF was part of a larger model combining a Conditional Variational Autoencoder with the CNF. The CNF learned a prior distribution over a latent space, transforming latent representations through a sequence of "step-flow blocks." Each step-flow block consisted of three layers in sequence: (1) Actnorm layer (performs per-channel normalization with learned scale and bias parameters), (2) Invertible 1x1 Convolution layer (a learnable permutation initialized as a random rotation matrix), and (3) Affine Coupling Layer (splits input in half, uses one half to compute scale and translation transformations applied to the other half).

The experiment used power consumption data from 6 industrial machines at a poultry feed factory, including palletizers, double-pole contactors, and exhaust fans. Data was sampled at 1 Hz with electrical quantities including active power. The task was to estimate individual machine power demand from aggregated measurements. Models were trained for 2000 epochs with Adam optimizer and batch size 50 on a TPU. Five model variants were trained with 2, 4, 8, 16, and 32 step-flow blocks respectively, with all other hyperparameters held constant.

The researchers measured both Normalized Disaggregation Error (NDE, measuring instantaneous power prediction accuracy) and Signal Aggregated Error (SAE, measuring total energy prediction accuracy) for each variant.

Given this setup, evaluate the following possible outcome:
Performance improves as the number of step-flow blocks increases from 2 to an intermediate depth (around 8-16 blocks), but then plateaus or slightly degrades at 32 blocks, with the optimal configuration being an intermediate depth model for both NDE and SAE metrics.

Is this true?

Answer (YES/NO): NO